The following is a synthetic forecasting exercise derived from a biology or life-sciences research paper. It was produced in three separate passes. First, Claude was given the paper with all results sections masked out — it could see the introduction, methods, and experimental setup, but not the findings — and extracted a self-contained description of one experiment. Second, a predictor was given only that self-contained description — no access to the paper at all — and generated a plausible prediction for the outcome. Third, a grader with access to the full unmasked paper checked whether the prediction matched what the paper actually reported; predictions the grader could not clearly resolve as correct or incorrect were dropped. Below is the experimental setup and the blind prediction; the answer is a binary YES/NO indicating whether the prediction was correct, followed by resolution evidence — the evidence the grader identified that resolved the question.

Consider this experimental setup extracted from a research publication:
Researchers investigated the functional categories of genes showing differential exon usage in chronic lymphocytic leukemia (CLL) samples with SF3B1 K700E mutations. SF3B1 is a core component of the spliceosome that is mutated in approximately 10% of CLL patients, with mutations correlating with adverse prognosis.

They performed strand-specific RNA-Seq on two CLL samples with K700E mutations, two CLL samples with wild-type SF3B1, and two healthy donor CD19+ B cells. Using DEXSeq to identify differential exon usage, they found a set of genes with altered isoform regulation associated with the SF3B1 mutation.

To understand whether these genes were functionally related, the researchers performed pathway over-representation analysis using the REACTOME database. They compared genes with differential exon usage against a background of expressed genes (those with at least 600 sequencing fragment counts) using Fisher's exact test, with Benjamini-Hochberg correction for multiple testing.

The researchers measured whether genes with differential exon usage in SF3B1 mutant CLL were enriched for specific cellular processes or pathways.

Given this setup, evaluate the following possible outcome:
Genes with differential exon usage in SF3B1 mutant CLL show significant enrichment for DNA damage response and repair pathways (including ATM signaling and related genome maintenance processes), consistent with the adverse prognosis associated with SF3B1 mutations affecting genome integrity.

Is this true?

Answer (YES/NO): NO